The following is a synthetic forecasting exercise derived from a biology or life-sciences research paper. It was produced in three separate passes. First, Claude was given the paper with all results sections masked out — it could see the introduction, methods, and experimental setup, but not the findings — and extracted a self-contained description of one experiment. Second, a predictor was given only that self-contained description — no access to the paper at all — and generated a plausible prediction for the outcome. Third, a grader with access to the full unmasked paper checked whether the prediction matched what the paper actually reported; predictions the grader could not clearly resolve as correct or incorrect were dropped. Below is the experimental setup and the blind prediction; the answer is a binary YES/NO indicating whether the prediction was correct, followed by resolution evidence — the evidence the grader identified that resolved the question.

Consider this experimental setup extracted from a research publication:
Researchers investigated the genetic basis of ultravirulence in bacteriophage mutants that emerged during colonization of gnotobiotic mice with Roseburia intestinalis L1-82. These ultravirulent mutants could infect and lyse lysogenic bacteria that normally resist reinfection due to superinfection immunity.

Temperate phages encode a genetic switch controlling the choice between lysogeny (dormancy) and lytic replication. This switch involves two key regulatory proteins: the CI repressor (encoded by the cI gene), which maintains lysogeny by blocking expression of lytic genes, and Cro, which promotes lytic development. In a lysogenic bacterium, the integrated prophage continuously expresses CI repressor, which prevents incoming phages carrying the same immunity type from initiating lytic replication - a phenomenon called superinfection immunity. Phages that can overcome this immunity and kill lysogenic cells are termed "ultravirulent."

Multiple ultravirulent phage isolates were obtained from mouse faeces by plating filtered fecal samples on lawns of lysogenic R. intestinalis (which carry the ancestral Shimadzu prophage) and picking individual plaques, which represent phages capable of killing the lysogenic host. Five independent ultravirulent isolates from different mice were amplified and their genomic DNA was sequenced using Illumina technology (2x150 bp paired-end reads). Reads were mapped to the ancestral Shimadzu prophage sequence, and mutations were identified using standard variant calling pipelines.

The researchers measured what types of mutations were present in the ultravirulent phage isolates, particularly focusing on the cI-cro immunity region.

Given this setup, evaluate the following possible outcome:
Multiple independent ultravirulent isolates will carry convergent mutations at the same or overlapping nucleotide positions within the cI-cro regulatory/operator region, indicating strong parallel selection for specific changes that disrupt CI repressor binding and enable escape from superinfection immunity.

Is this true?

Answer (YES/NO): YES